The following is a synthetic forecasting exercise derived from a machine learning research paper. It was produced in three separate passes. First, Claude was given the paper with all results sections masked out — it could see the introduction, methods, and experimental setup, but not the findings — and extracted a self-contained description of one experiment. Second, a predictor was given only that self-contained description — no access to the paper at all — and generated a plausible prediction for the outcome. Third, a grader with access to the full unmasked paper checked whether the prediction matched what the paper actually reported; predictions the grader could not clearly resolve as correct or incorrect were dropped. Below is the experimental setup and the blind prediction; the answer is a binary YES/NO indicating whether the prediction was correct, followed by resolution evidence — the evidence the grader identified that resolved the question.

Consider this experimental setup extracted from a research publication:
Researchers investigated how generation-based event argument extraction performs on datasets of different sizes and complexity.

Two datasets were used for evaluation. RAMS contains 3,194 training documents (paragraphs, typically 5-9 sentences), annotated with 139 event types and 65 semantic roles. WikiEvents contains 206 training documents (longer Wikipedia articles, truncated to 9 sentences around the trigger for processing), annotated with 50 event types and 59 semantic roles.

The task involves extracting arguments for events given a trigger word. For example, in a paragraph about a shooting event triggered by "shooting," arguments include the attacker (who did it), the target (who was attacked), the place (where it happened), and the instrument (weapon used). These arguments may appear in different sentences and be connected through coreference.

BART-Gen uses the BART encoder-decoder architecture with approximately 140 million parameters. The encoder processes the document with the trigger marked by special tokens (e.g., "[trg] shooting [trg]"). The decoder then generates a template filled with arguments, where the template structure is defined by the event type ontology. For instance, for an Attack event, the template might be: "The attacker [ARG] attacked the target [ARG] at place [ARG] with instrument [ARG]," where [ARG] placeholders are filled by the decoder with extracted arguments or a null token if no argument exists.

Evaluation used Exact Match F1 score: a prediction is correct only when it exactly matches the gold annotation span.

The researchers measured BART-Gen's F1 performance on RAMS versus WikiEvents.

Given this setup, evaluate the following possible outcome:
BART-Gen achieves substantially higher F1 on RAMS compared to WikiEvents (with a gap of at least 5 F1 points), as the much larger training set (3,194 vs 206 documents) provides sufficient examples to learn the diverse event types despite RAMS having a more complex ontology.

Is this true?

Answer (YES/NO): NO